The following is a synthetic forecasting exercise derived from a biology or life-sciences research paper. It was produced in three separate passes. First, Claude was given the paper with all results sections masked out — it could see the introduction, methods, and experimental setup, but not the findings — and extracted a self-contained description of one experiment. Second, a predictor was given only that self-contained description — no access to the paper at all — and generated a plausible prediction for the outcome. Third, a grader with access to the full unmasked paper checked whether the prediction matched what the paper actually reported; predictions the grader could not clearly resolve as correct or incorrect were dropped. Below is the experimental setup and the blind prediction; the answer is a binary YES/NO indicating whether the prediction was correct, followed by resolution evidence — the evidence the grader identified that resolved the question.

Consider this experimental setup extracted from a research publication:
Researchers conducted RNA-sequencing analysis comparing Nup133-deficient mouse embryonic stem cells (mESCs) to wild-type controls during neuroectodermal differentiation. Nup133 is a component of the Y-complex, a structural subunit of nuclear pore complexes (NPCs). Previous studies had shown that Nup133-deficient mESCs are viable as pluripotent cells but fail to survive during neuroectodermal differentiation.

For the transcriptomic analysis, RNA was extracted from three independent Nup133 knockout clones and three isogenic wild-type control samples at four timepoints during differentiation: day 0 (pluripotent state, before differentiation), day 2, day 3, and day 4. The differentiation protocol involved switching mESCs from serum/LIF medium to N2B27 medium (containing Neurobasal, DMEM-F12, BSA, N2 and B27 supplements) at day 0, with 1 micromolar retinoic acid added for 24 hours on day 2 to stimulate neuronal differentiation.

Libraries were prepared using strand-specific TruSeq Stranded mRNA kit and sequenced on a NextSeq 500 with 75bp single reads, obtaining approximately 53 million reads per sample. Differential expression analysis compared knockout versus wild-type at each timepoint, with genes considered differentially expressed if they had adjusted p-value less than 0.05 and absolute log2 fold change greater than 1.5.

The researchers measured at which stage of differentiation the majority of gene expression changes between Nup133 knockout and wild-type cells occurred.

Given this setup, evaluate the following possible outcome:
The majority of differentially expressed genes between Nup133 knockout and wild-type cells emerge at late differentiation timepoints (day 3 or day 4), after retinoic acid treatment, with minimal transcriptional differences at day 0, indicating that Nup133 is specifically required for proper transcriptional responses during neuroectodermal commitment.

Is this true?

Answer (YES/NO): YES